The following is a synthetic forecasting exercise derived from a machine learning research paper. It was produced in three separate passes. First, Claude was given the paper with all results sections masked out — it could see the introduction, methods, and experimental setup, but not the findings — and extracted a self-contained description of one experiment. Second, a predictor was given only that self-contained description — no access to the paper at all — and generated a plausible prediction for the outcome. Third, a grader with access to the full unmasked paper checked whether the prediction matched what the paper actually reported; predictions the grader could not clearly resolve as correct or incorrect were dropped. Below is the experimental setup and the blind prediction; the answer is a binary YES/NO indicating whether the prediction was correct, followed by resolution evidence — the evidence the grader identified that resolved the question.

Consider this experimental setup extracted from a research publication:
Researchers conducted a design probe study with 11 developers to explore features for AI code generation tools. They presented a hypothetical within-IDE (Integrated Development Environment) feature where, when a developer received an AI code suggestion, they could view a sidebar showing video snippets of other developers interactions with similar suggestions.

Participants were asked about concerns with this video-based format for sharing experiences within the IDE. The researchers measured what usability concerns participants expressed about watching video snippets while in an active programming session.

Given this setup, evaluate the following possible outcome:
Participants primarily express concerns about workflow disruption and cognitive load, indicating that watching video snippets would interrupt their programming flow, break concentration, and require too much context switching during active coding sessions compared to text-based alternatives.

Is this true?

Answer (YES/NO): YES